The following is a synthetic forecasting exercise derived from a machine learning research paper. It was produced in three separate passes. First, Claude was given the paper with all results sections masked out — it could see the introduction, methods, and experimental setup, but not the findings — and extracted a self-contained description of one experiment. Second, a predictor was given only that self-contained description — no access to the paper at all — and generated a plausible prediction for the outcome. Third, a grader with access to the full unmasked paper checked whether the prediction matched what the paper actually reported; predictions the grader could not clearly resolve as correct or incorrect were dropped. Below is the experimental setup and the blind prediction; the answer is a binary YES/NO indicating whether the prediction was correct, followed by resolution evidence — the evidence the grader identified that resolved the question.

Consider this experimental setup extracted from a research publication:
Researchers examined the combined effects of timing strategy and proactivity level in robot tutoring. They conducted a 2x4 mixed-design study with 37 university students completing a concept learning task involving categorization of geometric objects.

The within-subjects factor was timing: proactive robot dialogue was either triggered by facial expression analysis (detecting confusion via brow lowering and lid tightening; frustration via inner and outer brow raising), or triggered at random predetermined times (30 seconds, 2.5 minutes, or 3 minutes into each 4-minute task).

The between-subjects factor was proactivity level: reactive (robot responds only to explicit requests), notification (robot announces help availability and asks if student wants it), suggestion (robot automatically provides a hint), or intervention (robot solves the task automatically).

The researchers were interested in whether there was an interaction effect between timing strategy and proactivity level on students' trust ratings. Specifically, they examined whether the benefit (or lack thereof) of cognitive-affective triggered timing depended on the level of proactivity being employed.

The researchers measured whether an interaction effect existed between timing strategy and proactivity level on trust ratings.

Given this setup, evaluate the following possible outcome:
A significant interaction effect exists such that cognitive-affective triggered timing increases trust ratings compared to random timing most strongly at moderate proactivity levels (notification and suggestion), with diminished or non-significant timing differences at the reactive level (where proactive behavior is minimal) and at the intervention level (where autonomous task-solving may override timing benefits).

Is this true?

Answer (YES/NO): NO